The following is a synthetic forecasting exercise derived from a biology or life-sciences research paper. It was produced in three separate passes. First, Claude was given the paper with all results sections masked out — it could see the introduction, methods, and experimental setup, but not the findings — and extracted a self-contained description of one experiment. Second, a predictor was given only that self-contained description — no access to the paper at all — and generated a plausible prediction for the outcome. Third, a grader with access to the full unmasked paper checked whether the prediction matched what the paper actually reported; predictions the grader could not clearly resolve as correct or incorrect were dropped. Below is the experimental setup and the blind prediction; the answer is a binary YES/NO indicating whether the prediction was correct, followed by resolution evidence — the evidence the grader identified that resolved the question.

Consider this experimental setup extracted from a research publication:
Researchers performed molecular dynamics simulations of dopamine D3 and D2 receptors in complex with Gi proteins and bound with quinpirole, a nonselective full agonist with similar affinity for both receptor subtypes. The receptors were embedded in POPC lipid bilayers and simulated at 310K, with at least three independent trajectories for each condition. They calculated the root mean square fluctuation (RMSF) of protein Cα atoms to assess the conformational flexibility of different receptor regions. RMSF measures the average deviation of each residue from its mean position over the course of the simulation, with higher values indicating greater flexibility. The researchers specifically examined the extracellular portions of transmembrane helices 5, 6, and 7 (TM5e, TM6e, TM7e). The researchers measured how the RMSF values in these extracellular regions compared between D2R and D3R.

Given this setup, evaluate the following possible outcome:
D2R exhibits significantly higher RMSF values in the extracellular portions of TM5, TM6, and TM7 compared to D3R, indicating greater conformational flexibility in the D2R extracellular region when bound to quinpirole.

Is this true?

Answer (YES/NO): YES